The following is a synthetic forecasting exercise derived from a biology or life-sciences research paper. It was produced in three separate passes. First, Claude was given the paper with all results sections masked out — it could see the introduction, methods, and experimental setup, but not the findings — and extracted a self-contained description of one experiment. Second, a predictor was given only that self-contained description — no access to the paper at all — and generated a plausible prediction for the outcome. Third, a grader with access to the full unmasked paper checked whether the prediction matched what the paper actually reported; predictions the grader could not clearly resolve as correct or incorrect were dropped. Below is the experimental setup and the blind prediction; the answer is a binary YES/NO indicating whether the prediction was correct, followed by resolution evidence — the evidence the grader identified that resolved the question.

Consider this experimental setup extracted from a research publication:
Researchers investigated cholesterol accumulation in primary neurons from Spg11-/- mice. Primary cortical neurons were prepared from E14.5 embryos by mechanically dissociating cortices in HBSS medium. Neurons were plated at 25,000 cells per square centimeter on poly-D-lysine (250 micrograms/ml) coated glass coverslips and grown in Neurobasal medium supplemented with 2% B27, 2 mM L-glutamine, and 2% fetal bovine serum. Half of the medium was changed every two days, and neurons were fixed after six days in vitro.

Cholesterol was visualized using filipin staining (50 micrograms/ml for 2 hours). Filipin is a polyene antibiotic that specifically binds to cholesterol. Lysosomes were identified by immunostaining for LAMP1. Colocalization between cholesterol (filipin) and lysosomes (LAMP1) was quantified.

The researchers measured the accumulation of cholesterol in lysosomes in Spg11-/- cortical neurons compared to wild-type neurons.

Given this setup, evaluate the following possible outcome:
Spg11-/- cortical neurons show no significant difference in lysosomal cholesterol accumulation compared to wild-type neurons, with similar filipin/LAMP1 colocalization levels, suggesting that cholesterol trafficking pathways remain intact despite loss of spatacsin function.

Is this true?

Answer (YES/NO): NO